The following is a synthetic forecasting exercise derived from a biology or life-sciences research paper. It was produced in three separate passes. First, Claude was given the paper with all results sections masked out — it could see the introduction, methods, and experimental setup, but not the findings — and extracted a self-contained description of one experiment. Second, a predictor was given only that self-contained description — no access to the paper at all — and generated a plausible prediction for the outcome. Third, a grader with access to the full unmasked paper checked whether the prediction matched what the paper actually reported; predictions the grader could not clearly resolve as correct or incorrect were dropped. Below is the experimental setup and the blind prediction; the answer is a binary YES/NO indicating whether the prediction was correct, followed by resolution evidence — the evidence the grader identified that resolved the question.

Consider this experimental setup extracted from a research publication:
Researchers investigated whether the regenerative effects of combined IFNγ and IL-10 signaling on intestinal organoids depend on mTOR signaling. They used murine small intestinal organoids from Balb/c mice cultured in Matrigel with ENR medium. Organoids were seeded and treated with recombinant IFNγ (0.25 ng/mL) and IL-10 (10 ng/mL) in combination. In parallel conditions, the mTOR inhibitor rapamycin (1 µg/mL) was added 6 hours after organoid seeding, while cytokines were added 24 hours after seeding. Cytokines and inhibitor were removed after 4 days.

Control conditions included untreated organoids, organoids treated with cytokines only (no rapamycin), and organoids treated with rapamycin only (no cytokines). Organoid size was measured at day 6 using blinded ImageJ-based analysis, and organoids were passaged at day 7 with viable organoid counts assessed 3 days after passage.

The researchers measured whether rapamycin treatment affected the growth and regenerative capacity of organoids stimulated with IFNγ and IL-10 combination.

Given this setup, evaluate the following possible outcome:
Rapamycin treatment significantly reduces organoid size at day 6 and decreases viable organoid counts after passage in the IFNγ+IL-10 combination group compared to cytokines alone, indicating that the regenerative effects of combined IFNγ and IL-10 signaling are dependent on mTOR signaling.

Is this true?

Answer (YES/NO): YES